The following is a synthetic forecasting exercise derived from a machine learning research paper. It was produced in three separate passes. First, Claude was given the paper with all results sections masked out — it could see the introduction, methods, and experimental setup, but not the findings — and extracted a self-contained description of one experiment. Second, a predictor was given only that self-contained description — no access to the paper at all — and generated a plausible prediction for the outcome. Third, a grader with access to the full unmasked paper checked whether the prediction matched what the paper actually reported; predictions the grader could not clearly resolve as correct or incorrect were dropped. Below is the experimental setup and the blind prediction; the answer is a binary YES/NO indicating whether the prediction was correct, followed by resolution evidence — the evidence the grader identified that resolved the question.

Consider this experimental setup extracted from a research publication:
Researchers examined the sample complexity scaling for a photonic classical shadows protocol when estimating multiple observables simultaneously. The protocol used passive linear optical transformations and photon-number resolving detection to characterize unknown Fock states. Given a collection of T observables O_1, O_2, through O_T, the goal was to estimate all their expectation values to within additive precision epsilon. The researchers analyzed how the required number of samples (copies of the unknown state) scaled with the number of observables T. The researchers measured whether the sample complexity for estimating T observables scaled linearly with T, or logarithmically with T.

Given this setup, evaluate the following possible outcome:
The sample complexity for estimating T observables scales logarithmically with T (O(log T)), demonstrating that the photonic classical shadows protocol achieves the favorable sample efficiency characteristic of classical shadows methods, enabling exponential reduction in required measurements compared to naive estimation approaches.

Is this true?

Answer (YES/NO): YES